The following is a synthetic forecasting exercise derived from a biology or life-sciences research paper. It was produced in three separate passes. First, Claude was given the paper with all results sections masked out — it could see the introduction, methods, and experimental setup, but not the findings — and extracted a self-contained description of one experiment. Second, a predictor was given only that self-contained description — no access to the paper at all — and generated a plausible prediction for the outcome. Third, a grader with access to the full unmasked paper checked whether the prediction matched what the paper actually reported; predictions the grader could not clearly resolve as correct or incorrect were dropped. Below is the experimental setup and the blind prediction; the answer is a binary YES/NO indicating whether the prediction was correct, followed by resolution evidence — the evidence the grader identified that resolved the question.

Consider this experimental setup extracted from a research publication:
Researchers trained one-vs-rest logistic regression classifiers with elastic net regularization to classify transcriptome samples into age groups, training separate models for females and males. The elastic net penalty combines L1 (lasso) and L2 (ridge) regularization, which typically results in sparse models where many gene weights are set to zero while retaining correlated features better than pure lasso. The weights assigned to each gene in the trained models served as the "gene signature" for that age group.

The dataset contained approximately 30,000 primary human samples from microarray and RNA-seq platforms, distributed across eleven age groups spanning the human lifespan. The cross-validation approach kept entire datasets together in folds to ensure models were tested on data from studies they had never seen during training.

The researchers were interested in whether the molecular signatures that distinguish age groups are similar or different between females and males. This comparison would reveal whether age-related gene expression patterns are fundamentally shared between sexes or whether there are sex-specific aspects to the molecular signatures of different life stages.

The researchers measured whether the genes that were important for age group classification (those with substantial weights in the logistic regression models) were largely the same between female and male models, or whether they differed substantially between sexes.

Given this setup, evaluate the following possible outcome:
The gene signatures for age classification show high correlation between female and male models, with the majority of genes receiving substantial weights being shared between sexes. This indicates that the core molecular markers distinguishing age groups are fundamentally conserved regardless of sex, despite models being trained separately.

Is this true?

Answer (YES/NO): NO